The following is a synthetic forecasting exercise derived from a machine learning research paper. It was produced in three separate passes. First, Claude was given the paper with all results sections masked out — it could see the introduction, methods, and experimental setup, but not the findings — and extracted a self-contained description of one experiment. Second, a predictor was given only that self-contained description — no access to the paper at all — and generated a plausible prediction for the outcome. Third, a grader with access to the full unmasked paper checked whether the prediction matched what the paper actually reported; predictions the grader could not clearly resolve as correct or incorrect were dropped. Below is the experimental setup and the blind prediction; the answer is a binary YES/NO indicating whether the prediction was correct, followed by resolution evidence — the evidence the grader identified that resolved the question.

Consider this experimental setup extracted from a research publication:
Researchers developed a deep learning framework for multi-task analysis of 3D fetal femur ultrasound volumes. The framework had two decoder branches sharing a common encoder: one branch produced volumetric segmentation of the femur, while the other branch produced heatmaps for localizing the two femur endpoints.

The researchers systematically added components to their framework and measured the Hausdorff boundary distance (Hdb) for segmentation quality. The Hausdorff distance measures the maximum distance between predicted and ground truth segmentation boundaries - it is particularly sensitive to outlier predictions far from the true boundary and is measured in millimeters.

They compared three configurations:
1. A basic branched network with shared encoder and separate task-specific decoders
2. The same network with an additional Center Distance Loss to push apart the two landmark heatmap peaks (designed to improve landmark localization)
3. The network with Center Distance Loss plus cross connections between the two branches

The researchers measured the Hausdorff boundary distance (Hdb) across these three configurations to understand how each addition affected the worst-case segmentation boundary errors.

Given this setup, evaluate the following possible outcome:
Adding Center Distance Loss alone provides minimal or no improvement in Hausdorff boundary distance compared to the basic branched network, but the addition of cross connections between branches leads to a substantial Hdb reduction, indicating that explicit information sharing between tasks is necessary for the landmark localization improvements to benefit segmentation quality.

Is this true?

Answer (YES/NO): NO